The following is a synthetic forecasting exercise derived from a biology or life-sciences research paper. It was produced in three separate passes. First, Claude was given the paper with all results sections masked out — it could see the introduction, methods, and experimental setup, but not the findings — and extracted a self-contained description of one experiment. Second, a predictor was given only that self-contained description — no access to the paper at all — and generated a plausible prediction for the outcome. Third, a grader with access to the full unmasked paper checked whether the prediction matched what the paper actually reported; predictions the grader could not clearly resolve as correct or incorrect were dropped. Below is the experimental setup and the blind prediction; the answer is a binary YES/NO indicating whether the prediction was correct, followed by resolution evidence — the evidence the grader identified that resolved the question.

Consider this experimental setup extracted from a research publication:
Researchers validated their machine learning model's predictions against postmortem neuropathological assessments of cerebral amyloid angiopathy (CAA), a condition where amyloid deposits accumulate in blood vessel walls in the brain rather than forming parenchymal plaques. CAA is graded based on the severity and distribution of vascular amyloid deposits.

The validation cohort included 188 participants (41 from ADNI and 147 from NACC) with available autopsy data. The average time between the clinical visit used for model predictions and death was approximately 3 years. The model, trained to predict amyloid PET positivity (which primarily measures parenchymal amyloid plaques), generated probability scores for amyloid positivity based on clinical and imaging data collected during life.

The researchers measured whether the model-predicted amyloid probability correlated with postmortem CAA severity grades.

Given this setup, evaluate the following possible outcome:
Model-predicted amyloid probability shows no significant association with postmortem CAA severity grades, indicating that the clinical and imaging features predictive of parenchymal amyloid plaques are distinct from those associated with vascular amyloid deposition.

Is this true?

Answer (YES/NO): NO